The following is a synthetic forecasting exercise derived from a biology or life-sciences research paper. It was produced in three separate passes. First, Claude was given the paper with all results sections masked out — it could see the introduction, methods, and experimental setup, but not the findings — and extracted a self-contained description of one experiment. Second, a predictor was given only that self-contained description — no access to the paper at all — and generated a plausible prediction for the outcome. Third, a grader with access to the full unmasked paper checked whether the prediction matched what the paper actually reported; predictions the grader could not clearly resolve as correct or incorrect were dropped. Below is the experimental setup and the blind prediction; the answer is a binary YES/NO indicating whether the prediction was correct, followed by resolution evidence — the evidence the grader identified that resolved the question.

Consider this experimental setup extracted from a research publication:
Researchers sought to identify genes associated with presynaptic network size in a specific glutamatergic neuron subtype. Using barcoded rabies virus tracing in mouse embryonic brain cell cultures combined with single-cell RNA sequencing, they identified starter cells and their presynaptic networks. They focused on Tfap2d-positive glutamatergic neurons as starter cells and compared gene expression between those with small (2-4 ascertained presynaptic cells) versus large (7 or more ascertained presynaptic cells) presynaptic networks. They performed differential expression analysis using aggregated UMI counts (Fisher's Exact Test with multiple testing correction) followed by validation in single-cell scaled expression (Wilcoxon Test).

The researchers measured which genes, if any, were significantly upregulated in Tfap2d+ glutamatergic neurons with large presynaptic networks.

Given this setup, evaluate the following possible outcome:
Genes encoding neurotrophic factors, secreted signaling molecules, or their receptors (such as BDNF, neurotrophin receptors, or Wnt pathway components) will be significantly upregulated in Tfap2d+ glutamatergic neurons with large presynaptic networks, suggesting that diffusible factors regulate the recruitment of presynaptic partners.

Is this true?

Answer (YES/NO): NO